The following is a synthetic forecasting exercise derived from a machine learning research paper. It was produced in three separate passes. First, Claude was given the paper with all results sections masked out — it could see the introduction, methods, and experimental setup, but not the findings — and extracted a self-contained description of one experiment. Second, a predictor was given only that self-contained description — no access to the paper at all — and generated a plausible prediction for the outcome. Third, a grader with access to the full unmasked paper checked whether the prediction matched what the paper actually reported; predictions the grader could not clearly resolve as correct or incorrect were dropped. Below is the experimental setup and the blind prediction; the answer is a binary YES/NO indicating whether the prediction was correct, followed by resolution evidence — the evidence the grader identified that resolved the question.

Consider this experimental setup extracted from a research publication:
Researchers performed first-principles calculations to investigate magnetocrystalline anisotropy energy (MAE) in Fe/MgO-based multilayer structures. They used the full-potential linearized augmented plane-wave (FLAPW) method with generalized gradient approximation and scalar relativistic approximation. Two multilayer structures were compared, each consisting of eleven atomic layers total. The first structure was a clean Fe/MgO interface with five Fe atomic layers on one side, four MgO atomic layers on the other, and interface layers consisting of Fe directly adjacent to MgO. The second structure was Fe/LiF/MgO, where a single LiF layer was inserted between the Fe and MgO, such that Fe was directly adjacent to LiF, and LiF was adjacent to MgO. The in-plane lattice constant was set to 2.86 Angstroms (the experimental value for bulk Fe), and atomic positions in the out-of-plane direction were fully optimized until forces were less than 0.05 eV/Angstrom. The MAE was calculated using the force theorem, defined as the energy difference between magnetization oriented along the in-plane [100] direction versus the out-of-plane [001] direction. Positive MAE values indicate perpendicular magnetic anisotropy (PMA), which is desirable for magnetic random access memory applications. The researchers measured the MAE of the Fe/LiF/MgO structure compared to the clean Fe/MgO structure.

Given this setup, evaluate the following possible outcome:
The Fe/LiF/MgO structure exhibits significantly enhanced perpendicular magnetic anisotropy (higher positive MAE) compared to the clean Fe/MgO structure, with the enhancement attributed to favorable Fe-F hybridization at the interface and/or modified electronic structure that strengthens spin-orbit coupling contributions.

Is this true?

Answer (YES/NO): NO